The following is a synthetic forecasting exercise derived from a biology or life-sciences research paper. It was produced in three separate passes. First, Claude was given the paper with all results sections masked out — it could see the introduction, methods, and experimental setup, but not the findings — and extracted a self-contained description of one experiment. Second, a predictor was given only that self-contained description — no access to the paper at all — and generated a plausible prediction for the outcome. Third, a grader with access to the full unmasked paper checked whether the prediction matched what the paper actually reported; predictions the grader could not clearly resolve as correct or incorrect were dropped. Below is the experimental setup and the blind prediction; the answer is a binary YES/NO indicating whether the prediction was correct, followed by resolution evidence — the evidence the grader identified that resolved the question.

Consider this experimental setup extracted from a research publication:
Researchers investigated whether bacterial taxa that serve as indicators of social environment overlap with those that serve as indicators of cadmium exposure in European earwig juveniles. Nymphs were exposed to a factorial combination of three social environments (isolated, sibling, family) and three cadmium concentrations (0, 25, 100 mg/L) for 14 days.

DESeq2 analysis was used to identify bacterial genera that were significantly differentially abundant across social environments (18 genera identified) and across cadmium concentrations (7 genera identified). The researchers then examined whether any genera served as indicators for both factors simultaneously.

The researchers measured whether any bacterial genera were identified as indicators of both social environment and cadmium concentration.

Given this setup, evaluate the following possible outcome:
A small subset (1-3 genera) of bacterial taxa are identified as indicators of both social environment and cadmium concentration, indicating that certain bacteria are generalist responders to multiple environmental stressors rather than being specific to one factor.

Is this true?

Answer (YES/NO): NO